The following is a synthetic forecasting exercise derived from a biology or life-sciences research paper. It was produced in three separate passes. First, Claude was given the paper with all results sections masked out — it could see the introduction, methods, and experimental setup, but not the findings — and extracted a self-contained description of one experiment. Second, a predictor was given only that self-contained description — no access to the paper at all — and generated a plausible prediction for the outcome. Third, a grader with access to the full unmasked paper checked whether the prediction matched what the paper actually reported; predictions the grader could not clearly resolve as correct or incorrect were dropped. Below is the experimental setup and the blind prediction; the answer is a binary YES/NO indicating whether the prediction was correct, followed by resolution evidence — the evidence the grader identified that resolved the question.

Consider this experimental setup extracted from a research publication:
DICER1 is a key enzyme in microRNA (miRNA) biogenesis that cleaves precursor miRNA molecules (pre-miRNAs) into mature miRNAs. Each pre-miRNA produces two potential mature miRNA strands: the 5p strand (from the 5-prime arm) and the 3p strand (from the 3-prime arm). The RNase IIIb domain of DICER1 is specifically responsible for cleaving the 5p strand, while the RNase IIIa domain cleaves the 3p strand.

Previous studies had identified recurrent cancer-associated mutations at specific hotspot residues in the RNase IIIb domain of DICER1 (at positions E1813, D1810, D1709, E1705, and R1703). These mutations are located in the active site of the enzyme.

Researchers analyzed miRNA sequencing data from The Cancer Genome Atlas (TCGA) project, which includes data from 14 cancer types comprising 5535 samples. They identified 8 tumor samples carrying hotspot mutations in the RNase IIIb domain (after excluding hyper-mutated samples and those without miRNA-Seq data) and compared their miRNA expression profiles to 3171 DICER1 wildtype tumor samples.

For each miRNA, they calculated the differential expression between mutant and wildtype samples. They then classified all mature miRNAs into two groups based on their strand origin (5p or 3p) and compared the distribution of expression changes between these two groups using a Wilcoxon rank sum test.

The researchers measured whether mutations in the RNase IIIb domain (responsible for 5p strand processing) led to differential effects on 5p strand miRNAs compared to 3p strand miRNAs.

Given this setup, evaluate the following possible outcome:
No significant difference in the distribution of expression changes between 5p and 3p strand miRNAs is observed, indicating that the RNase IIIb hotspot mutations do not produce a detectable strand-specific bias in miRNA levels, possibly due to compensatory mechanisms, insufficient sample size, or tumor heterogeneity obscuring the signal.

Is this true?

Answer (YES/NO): NO